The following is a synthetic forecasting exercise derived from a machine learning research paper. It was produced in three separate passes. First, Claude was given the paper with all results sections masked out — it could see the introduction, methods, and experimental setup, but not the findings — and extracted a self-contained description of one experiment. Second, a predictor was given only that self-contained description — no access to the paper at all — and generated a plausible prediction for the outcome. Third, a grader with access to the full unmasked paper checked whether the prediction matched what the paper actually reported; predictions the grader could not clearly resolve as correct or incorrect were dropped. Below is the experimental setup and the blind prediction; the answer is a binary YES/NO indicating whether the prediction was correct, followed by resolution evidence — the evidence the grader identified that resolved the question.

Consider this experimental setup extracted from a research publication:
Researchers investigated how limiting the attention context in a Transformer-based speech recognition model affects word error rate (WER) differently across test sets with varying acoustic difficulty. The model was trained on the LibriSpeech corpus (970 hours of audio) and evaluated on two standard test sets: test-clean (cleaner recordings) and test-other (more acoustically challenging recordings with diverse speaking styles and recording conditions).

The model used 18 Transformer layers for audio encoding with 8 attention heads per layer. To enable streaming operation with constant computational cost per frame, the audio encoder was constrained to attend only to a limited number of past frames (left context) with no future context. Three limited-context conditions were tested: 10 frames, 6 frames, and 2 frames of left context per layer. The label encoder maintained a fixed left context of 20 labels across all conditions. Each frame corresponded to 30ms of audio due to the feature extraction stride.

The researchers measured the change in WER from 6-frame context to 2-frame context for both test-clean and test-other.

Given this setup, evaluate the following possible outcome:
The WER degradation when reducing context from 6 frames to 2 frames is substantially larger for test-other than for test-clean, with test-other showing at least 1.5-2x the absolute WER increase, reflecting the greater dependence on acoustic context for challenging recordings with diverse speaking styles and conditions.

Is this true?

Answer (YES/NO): YES